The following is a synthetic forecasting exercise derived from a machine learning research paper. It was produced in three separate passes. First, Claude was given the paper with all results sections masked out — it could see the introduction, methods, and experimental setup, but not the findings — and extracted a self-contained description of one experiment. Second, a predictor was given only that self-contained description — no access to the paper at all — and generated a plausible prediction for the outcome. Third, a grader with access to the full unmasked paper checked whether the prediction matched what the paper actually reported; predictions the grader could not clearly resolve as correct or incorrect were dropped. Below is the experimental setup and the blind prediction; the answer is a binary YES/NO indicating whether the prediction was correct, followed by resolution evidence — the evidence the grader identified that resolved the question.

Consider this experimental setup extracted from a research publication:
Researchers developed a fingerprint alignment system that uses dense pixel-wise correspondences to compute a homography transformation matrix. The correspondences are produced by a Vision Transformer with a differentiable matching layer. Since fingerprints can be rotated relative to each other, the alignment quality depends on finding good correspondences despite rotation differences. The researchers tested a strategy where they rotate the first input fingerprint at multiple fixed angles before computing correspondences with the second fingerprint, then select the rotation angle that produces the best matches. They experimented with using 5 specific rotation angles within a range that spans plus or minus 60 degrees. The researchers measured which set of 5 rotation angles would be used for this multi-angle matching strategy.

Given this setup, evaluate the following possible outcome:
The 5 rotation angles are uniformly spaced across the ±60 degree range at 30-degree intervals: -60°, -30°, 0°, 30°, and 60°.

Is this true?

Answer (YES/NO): YES